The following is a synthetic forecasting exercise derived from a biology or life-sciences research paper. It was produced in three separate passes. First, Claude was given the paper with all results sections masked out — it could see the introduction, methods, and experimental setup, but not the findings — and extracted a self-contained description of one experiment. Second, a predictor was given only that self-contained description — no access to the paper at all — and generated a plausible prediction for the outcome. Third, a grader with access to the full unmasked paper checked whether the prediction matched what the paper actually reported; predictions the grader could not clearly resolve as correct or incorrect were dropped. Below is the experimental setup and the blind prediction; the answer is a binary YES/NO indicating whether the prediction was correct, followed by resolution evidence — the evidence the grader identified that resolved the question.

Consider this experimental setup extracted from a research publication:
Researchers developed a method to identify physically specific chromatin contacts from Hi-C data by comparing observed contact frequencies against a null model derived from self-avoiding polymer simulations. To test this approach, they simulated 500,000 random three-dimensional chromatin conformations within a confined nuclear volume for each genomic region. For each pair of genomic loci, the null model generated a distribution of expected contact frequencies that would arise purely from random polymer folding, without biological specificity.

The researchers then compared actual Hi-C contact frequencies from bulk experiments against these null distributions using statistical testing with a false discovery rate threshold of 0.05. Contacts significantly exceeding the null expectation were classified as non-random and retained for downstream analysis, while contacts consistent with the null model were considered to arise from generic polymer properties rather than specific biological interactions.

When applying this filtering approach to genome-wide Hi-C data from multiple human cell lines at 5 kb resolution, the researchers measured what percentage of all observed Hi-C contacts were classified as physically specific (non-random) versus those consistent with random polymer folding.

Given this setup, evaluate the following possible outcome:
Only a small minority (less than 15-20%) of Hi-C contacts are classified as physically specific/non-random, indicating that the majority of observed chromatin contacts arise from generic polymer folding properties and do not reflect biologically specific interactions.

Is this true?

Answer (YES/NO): YES